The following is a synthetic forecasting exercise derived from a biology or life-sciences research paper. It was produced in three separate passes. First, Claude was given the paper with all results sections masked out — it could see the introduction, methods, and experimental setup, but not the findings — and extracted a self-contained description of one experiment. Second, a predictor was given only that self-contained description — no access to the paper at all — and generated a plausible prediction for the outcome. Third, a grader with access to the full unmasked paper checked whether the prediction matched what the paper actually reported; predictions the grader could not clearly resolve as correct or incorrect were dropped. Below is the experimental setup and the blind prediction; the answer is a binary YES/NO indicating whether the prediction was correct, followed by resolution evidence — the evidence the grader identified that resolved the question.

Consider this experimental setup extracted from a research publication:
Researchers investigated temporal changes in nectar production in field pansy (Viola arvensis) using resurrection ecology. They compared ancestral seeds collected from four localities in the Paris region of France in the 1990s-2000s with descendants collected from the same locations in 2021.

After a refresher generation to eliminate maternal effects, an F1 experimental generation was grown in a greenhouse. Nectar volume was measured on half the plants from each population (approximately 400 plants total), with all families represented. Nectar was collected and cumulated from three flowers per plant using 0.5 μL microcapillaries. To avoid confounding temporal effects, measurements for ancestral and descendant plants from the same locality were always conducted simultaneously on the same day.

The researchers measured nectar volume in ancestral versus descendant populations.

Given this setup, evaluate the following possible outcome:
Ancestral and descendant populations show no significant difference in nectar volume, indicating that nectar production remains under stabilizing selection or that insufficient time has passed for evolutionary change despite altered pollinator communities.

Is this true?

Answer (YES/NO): NO